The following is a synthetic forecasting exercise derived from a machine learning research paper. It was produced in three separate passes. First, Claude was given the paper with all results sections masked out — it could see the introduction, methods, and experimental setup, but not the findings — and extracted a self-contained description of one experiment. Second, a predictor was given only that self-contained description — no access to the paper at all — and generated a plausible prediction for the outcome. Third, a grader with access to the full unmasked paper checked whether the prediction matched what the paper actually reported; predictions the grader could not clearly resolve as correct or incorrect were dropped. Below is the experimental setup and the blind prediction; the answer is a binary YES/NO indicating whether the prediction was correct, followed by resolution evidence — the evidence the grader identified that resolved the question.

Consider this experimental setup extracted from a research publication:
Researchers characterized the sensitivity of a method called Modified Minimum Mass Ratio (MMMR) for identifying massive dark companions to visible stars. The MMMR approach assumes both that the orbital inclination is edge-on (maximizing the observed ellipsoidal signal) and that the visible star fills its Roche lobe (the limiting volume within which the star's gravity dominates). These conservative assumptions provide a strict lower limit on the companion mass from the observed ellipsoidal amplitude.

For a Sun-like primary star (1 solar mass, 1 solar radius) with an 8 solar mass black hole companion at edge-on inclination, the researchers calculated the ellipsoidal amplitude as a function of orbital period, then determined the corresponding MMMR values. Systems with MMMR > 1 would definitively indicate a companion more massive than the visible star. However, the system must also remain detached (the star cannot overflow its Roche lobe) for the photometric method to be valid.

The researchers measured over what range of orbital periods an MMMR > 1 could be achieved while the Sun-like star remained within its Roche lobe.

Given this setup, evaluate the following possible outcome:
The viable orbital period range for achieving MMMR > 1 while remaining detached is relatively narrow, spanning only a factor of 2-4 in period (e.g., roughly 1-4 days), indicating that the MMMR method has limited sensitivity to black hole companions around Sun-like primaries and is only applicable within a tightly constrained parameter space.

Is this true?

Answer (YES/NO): NO